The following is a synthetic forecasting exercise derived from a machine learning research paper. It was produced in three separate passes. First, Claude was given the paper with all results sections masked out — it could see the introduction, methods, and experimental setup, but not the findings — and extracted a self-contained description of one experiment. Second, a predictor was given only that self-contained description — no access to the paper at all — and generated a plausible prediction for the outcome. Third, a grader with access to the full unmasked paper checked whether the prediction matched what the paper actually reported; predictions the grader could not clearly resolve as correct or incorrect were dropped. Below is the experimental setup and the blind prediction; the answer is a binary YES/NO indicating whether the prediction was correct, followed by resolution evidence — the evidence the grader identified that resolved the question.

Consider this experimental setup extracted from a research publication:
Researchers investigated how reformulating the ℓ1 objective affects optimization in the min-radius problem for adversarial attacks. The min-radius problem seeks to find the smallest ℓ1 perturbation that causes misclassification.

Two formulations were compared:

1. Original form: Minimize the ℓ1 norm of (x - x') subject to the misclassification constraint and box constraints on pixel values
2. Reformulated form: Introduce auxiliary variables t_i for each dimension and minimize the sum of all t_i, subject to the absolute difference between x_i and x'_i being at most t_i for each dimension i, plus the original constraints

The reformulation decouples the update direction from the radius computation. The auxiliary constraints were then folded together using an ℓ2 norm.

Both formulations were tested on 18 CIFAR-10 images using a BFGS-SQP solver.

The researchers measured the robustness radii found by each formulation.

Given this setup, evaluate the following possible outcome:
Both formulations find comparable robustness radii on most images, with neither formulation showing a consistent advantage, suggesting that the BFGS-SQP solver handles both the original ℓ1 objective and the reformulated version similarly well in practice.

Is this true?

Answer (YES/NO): NO